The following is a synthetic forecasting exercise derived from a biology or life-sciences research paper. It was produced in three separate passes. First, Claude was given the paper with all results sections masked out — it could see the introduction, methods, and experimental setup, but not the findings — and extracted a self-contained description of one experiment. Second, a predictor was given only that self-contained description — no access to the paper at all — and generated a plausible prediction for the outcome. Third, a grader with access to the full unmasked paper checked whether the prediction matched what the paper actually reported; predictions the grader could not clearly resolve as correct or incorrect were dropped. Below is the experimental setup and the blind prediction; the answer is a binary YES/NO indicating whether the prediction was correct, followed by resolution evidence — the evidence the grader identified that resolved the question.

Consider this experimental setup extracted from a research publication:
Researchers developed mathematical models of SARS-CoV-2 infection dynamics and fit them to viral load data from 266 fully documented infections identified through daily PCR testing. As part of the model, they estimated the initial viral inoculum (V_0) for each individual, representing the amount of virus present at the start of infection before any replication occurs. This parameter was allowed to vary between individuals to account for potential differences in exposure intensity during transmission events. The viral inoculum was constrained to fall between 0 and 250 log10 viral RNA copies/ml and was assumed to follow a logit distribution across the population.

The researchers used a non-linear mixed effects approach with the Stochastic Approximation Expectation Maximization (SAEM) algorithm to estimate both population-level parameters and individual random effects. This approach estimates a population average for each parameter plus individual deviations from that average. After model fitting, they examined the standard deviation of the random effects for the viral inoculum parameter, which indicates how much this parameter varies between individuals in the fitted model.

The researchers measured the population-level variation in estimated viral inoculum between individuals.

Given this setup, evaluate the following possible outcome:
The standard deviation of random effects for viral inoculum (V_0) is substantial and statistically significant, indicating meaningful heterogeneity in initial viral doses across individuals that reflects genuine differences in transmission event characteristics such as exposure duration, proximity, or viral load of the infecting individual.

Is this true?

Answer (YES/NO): NO